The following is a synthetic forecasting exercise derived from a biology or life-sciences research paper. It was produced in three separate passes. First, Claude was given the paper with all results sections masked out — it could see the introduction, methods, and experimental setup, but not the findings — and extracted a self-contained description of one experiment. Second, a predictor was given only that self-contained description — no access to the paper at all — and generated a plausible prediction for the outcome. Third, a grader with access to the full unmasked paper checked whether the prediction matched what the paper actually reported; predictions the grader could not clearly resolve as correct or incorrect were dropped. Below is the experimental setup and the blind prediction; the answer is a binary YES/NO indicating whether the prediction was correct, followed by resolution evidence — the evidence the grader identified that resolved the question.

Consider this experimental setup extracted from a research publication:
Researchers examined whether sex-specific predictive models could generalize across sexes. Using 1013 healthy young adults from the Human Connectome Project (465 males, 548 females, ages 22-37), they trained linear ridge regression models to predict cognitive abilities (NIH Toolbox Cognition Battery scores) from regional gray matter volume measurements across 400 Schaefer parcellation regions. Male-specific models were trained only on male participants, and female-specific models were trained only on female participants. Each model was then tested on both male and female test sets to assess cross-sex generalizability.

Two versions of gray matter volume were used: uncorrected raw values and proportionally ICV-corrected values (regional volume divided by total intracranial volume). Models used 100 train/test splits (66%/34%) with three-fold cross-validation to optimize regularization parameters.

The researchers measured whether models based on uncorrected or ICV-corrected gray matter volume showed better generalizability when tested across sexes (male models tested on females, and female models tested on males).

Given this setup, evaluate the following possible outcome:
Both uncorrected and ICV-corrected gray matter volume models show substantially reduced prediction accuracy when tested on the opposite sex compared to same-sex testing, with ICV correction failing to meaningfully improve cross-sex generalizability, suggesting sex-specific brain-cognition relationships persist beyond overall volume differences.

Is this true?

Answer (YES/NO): NO